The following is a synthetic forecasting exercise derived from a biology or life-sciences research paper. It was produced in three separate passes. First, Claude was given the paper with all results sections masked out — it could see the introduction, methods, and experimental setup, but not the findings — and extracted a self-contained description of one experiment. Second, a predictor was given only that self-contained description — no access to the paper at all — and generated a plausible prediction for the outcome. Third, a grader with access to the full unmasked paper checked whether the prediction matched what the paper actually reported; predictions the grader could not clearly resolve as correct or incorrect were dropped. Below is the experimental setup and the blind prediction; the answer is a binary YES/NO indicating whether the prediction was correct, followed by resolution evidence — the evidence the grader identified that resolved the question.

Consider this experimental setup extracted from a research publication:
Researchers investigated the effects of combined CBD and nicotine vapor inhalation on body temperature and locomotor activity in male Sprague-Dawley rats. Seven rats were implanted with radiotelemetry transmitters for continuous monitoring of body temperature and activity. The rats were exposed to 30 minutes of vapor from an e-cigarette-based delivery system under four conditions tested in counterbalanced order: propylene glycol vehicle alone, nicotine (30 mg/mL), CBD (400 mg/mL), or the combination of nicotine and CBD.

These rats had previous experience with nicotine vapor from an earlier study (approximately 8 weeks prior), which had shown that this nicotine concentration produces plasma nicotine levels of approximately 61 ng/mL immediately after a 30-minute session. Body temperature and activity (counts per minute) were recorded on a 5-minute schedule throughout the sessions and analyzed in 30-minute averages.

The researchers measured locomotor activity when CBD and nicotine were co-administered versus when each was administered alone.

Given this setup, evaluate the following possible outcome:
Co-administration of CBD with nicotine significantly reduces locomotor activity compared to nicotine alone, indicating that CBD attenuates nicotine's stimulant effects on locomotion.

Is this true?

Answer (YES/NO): YES